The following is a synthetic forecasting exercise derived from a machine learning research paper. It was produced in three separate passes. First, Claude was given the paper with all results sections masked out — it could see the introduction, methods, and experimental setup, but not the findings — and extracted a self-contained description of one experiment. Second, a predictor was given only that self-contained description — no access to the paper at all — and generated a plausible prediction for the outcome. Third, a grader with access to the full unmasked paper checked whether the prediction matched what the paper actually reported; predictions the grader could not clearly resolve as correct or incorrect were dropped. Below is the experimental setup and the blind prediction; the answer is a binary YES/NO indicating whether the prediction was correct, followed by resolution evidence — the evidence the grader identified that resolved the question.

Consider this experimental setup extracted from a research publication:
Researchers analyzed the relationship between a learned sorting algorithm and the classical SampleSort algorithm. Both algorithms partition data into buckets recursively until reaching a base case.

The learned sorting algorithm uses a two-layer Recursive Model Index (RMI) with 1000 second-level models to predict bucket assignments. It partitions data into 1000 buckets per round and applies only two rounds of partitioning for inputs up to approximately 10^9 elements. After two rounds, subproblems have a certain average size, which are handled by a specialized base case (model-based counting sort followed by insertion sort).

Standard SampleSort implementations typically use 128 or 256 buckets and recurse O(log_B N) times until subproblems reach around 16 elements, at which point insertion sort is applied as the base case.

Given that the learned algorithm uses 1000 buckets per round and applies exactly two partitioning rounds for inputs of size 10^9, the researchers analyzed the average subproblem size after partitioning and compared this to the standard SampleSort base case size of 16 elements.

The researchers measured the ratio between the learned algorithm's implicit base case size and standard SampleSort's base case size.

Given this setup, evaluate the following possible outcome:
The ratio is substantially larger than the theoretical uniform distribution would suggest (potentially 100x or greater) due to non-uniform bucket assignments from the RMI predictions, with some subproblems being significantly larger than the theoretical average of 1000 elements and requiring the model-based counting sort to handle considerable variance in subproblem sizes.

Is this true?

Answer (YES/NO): NO